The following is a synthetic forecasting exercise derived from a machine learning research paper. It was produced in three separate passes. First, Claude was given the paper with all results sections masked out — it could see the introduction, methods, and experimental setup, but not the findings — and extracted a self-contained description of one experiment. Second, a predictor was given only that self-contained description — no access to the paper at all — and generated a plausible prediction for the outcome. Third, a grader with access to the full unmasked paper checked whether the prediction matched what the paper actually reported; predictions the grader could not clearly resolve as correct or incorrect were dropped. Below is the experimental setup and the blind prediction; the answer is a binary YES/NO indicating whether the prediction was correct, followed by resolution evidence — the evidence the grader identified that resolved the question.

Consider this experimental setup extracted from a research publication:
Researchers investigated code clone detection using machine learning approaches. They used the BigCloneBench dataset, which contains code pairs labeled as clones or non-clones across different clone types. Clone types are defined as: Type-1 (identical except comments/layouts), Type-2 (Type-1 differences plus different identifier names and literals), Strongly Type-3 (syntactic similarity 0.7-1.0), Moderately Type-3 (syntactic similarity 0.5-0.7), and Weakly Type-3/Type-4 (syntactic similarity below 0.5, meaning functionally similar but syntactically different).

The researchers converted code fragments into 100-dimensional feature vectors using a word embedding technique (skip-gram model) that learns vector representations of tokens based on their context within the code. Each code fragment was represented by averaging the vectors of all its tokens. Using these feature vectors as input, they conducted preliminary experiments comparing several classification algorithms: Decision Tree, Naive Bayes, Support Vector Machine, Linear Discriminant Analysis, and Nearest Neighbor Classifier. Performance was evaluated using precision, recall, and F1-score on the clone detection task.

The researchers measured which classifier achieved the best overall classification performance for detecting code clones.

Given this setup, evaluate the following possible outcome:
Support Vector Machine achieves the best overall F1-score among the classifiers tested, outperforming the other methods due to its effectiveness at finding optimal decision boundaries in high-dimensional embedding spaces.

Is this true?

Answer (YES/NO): NO